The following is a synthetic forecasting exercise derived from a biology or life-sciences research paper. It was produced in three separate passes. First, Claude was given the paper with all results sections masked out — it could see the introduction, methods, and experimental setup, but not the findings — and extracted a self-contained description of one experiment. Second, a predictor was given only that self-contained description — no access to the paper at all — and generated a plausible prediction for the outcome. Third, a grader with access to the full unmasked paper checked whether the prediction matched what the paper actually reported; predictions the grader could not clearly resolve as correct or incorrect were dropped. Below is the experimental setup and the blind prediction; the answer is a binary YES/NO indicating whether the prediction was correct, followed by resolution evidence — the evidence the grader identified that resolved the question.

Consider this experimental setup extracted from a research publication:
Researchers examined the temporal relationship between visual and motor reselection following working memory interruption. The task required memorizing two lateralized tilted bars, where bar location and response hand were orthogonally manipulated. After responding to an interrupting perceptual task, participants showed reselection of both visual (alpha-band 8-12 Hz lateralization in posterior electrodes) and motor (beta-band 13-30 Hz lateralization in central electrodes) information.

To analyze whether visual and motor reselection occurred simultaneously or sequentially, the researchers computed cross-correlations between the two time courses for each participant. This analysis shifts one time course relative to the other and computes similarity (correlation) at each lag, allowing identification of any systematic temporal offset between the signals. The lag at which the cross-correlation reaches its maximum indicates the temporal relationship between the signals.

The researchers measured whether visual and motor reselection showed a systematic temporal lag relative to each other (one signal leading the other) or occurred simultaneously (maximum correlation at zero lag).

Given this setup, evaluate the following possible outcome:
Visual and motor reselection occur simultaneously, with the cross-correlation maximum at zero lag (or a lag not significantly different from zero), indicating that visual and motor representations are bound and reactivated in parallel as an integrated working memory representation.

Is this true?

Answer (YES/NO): YES